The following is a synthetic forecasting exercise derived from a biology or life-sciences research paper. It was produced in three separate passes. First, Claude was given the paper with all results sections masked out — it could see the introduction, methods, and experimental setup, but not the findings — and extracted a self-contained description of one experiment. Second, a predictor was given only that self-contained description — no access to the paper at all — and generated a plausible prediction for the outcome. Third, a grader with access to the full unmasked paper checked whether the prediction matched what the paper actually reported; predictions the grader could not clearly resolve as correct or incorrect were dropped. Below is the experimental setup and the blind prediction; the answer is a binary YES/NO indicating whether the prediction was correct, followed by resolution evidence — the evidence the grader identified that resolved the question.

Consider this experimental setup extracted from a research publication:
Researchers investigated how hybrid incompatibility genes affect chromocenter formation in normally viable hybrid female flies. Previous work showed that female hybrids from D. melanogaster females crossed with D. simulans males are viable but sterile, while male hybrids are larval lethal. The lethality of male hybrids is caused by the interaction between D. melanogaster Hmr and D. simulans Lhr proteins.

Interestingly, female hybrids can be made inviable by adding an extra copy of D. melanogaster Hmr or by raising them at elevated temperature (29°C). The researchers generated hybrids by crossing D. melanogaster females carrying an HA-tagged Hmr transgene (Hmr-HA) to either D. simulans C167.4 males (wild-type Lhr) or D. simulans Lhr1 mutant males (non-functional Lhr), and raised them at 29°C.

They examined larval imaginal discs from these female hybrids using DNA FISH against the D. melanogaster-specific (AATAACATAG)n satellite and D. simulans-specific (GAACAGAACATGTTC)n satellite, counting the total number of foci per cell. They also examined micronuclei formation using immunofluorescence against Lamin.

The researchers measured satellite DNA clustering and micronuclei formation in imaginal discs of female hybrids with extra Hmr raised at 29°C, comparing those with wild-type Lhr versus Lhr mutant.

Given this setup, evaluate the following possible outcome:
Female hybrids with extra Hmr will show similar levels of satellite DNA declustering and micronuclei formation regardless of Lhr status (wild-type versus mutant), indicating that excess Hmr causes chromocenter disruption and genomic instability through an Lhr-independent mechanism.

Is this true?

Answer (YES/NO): NO